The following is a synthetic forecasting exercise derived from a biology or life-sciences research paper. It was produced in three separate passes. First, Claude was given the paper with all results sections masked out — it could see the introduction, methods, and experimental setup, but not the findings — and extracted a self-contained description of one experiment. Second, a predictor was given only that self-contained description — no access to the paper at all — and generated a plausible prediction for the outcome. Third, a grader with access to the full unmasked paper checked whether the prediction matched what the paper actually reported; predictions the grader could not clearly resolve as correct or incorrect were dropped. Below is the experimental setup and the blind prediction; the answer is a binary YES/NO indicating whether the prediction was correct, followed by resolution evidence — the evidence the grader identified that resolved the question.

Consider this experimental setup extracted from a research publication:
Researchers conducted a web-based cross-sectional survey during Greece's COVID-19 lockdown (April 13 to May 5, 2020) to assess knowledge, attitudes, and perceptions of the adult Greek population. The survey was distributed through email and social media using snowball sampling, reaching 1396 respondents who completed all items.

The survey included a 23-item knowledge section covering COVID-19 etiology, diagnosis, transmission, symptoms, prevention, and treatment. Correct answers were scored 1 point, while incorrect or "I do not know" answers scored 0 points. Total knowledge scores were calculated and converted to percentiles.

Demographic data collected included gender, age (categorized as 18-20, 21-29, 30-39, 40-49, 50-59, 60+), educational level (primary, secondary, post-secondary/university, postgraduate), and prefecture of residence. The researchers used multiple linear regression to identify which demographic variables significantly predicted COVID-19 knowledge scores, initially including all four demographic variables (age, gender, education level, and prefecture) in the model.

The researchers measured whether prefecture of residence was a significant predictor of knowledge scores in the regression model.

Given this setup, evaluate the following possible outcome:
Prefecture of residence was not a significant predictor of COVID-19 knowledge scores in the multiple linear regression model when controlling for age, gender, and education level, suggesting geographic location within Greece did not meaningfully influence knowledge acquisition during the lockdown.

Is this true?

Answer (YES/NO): YES